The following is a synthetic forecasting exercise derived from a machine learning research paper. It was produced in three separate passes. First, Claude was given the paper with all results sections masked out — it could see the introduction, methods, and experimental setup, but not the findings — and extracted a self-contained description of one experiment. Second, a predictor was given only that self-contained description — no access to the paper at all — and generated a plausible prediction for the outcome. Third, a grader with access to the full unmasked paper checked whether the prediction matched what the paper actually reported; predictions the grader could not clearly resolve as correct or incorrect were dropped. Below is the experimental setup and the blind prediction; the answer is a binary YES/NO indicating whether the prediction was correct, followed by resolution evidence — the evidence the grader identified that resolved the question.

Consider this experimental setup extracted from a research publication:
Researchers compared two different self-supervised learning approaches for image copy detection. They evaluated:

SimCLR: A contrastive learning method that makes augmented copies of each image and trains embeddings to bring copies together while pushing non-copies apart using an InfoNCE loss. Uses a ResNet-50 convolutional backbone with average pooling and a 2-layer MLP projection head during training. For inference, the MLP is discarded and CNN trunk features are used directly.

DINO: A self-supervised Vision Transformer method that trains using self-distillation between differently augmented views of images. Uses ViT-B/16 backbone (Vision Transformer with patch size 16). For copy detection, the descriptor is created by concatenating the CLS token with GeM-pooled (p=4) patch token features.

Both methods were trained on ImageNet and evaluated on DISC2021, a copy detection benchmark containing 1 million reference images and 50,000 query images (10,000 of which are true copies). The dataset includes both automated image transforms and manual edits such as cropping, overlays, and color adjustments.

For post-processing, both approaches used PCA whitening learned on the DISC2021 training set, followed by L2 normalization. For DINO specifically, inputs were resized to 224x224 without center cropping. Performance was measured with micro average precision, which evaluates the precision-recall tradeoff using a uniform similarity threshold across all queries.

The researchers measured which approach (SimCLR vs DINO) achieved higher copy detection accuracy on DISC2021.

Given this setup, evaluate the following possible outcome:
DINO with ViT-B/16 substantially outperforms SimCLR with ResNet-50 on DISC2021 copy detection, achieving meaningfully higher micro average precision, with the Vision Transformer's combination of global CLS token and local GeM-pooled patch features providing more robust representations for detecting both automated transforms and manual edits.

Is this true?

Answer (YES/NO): YES